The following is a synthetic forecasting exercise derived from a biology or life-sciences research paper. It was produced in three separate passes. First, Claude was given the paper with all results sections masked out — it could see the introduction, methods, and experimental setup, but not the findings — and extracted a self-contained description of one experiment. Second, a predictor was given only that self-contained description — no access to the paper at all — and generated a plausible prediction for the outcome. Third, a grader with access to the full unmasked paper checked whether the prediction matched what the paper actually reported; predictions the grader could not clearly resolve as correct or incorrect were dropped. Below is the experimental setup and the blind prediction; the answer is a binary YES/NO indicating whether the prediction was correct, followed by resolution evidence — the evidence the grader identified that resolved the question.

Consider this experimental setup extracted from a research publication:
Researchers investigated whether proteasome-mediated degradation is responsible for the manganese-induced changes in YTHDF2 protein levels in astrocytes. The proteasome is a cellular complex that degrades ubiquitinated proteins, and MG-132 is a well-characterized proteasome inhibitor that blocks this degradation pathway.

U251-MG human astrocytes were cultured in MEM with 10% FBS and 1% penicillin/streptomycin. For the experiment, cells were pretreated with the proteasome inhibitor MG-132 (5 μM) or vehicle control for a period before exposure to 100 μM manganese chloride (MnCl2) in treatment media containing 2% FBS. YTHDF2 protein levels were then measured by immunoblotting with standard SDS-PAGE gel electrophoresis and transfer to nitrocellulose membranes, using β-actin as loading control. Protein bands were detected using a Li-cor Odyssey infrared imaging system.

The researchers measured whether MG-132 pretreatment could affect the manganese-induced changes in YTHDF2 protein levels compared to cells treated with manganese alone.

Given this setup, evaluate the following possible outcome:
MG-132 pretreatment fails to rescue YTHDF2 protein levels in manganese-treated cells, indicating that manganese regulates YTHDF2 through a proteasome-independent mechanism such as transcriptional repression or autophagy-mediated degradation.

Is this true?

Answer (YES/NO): NO